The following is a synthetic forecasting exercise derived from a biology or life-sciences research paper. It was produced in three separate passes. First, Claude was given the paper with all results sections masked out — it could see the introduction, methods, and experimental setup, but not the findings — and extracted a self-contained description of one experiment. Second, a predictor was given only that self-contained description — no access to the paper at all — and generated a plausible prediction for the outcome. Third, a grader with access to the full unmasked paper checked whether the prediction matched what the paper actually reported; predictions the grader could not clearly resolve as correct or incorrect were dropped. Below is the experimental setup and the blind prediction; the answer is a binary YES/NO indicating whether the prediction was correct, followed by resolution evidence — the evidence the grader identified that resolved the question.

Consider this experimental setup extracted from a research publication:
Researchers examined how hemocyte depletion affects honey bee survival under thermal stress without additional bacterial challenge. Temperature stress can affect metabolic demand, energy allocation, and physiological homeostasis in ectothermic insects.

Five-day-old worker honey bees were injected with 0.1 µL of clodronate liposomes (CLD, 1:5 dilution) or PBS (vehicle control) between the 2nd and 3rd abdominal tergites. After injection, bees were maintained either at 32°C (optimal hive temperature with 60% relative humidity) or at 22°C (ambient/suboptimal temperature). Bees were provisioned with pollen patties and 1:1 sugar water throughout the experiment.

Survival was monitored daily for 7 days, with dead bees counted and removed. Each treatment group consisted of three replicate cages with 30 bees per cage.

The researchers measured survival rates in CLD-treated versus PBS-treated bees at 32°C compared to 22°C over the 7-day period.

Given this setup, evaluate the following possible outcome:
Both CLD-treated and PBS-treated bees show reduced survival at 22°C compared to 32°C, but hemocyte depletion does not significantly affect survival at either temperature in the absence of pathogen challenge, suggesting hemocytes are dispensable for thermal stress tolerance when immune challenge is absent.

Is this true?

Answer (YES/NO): NO